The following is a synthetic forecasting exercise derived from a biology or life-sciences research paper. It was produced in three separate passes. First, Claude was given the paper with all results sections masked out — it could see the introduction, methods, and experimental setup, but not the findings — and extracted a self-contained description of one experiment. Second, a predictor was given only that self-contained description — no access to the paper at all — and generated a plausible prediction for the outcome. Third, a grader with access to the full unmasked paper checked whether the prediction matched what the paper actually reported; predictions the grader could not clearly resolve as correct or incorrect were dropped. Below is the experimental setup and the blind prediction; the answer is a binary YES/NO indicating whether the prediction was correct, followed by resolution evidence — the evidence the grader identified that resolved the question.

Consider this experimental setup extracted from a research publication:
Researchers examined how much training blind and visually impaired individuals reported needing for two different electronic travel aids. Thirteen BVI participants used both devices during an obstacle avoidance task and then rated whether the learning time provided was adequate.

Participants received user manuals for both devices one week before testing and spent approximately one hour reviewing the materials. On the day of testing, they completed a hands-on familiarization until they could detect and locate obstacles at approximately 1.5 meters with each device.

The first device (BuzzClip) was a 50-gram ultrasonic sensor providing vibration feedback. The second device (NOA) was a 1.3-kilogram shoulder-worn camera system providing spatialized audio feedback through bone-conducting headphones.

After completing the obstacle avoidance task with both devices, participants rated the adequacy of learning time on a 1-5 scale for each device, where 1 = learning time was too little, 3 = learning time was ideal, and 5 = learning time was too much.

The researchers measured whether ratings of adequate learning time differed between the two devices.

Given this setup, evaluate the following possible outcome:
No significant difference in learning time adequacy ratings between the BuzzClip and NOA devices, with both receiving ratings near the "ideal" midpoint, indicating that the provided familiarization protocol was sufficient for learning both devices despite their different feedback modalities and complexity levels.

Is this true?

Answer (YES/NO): NO